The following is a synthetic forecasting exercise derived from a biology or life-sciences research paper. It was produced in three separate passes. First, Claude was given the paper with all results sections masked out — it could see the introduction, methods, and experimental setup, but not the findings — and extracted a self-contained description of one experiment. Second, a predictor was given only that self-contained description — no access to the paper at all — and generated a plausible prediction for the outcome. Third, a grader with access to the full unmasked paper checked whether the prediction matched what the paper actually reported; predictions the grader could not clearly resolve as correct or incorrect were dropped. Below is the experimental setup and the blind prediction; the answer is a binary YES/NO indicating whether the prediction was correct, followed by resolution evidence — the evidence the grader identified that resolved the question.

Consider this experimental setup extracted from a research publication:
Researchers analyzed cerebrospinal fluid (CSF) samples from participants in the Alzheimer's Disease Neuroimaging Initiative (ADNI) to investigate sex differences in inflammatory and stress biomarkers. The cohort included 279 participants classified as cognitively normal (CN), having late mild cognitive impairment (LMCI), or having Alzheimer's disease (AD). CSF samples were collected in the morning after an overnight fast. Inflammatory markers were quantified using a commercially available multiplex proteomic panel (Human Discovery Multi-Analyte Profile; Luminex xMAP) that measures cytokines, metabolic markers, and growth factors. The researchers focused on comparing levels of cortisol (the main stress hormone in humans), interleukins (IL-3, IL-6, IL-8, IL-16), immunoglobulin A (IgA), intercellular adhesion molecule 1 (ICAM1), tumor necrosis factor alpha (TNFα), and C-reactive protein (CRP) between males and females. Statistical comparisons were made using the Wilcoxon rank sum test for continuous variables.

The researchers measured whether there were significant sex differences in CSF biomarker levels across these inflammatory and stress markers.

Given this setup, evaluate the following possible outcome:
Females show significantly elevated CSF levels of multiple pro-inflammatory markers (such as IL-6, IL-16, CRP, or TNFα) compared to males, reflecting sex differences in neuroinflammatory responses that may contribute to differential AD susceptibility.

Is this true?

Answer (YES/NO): NO